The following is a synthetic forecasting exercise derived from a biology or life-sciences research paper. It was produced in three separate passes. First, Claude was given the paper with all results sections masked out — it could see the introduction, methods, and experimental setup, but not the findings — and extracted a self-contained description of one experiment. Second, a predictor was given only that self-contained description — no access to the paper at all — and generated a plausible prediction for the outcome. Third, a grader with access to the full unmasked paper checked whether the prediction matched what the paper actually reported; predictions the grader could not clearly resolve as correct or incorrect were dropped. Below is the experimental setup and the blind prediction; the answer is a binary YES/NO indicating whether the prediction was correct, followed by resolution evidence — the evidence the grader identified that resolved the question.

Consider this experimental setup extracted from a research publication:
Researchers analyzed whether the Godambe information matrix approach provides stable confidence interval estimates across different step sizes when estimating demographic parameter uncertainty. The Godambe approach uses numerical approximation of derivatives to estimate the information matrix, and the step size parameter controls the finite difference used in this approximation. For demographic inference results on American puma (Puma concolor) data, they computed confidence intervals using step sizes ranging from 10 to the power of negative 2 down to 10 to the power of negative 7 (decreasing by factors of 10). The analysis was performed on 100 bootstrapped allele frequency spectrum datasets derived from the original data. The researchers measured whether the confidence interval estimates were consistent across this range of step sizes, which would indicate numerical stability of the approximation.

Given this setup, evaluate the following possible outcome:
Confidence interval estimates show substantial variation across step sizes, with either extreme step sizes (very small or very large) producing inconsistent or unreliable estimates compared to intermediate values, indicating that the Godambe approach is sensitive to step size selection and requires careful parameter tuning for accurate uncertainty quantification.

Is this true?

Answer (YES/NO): NO